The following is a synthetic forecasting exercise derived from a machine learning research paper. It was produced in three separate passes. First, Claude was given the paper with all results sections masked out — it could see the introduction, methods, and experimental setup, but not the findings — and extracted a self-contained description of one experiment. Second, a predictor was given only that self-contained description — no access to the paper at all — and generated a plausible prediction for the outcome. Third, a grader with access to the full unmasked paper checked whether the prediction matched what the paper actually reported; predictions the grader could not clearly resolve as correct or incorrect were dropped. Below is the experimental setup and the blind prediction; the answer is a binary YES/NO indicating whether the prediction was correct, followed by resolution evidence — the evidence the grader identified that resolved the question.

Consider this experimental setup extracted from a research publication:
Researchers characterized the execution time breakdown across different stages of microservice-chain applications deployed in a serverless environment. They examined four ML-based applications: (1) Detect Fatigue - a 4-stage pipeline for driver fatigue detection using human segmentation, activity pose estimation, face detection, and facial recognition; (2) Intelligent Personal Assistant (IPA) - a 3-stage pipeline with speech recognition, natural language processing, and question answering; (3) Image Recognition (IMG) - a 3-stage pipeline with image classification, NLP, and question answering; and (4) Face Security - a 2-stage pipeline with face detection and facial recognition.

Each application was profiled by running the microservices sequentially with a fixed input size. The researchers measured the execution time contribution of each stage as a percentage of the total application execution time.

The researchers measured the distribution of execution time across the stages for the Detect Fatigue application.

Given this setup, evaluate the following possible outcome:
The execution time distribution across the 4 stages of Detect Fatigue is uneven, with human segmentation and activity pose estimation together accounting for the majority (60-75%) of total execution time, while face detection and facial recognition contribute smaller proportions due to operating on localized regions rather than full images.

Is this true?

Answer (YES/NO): NO